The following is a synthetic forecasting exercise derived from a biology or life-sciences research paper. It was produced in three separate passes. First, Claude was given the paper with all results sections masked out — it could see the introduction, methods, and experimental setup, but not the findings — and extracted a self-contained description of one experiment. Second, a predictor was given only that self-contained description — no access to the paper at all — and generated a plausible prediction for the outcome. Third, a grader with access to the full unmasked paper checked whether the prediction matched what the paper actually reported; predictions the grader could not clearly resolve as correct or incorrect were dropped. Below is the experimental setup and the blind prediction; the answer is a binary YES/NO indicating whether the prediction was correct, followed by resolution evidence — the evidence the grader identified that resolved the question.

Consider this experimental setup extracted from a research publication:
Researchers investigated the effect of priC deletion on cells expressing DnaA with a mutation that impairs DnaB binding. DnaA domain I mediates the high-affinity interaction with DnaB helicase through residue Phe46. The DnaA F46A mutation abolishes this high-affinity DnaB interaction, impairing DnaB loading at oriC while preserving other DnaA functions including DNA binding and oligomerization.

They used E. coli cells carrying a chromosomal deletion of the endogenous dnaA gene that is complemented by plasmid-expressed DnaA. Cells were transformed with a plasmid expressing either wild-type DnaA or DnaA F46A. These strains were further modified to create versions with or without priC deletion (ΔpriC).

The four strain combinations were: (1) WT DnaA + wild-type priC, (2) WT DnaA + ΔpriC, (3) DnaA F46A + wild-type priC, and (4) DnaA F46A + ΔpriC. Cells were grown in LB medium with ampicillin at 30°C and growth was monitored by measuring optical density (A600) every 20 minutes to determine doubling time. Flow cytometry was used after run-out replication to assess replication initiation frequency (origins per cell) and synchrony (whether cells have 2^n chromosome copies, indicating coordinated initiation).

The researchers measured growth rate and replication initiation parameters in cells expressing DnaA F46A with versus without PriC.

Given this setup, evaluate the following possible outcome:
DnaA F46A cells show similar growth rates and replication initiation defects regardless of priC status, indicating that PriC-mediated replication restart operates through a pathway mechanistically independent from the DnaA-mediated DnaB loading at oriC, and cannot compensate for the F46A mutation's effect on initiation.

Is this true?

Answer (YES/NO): NO